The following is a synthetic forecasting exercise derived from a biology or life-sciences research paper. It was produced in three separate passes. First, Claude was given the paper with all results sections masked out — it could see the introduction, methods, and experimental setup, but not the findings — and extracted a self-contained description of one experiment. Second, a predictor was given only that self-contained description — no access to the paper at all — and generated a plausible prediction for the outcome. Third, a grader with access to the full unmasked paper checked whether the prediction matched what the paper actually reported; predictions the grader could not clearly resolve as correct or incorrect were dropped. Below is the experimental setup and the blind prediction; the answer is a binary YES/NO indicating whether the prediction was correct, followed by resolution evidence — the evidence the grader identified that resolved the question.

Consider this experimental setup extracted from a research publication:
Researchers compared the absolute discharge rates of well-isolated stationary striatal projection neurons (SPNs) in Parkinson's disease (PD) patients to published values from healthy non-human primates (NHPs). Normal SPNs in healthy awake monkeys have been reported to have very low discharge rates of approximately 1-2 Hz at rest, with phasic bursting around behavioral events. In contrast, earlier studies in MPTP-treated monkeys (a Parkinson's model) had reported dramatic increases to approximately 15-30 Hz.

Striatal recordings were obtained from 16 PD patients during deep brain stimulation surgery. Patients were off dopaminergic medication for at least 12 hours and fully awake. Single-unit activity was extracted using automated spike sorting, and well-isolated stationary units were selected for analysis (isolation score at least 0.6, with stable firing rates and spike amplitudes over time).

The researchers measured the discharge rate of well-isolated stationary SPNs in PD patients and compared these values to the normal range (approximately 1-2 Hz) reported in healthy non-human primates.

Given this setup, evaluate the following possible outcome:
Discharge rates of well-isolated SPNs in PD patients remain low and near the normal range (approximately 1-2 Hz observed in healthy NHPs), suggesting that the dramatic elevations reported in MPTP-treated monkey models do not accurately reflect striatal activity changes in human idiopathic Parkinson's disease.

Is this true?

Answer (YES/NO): YES